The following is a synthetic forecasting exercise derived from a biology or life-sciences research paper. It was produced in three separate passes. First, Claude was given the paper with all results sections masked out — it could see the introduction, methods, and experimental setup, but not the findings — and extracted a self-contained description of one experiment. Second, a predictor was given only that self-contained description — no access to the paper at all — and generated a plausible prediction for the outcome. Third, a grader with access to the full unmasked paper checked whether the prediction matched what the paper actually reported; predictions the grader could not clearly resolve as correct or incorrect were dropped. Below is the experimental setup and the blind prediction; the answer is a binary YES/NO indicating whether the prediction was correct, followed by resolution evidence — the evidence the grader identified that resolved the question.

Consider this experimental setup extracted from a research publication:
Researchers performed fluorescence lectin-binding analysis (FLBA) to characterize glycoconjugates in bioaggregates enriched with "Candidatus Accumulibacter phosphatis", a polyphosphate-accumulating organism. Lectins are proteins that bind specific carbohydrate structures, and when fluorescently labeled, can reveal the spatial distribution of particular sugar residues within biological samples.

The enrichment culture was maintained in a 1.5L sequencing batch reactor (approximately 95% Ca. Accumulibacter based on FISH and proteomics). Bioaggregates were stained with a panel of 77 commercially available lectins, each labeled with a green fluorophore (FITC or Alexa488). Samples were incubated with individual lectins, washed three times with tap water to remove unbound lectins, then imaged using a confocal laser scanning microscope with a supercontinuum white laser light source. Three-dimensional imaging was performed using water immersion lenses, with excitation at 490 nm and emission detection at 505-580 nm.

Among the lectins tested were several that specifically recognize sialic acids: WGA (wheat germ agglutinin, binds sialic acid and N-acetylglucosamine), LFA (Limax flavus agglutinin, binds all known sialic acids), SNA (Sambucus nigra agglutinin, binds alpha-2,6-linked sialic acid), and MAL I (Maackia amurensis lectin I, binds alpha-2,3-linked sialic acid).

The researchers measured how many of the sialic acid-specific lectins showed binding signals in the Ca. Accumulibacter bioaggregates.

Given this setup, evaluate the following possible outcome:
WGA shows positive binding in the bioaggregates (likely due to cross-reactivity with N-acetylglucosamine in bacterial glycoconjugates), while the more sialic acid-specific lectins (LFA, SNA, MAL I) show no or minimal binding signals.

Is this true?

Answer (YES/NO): NO